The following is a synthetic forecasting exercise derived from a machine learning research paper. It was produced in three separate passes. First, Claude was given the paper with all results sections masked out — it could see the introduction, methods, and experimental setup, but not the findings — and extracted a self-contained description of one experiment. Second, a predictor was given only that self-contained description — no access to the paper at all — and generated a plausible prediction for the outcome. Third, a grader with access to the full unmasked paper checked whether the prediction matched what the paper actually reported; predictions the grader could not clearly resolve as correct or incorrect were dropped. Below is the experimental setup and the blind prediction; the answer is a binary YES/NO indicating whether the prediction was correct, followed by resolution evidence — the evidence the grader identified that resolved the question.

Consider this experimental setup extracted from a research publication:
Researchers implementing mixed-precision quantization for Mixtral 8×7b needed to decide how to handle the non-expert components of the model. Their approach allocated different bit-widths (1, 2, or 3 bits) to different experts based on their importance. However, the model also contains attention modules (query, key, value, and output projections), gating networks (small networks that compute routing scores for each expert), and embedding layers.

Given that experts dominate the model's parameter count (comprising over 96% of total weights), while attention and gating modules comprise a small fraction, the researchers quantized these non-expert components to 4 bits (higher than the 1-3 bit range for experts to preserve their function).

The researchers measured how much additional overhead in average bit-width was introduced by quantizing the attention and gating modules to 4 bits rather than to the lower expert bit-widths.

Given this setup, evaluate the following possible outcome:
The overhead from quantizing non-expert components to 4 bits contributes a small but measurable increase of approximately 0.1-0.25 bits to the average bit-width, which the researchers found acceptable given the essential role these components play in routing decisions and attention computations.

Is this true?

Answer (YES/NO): NO